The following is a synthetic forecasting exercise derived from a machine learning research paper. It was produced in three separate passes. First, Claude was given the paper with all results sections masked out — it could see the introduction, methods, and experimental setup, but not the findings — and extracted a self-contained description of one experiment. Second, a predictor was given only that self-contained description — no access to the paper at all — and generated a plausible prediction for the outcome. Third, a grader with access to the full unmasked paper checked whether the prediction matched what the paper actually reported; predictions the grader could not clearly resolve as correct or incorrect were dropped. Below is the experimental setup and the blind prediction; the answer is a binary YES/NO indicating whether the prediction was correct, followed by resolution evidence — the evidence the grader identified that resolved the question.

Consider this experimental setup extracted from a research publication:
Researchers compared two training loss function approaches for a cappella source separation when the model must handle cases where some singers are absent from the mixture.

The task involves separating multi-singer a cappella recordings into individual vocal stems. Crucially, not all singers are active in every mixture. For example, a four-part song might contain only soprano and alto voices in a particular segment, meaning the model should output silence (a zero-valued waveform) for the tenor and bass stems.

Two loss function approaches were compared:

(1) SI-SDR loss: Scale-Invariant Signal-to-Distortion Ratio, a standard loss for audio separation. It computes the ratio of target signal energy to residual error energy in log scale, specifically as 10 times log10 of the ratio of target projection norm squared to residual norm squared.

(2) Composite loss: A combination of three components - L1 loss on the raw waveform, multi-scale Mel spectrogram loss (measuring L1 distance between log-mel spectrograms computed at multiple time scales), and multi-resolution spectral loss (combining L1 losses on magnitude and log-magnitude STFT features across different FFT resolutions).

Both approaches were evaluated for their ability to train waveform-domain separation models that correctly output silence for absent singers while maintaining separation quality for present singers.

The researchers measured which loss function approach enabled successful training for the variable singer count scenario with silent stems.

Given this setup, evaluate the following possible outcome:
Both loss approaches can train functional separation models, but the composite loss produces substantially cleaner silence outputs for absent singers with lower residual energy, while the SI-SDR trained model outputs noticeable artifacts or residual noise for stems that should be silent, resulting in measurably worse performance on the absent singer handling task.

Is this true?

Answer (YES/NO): NO